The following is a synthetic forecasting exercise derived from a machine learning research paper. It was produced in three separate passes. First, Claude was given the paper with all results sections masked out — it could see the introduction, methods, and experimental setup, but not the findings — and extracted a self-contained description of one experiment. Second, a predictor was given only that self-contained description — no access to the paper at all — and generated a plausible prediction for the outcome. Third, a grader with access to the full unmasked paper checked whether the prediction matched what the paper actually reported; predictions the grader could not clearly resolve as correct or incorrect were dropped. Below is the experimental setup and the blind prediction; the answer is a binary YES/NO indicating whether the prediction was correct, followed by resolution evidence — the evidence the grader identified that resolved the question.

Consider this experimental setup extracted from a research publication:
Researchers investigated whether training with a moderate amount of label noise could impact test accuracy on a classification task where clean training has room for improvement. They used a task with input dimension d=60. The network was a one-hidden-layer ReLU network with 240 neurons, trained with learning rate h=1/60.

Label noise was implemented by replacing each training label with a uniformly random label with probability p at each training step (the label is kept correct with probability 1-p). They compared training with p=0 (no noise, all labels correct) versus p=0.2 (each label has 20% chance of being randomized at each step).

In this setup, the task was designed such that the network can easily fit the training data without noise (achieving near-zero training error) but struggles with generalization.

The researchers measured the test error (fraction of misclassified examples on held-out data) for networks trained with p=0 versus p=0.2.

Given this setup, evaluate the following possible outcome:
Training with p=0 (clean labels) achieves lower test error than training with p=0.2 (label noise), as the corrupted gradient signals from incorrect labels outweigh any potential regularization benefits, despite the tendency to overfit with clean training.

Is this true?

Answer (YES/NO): NO